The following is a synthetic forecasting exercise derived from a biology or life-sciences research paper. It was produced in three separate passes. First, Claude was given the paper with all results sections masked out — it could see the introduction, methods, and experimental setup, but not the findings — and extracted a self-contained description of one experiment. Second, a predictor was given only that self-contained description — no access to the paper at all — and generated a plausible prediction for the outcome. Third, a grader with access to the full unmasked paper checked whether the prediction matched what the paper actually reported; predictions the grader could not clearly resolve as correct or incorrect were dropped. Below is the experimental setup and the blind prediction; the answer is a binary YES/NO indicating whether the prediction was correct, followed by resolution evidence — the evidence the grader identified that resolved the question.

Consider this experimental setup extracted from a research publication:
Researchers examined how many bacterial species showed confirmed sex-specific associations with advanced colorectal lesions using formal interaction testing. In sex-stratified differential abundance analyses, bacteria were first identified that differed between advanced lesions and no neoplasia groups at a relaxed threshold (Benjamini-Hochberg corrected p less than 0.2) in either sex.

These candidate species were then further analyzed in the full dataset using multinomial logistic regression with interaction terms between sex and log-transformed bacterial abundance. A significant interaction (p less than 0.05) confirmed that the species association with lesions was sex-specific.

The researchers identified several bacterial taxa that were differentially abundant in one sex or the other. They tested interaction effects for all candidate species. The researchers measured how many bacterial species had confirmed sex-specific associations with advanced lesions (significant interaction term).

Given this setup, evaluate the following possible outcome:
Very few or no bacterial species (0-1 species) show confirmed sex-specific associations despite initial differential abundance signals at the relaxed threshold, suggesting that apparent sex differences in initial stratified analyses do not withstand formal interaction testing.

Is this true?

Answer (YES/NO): NO